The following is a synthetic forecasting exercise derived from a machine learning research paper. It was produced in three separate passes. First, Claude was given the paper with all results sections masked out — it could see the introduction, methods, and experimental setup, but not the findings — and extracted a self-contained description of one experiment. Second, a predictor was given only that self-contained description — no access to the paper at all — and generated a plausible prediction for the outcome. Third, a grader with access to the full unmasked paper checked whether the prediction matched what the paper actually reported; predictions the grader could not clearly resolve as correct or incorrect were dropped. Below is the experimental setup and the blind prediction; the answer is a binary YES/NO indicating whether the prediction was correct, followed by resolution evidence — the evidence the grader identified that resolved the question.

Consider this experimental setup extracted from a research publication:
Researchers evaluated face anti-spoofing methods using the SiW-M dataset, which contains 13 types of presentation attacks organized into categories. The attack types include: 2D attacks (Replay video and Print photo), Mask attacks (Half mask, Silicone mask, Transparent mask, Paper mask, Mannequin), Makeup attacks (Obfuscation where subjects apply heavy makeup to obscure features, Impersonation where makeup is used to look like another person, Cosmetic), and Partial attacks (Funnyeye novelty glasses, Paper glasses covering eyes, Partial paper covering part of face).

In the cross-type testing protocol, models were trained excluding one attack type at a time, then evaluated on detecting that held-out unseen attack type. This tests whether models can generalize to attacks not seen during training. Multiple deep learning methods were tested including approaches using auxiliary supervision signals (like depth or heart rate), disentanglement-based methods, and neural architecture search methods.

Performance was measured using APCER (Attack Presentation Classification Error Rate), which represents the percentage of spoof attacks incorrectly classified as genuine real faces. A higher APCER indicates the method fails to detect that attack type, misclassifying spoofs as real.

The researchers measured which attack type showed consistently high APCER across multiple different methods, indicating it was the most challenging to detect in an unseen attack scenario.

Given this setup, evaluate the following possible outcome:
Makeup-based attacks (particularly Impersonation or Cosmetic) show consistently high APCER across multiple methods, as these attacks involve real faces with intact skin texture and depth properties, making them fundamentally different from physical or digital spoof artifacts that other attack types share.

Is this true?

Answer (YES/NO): NO